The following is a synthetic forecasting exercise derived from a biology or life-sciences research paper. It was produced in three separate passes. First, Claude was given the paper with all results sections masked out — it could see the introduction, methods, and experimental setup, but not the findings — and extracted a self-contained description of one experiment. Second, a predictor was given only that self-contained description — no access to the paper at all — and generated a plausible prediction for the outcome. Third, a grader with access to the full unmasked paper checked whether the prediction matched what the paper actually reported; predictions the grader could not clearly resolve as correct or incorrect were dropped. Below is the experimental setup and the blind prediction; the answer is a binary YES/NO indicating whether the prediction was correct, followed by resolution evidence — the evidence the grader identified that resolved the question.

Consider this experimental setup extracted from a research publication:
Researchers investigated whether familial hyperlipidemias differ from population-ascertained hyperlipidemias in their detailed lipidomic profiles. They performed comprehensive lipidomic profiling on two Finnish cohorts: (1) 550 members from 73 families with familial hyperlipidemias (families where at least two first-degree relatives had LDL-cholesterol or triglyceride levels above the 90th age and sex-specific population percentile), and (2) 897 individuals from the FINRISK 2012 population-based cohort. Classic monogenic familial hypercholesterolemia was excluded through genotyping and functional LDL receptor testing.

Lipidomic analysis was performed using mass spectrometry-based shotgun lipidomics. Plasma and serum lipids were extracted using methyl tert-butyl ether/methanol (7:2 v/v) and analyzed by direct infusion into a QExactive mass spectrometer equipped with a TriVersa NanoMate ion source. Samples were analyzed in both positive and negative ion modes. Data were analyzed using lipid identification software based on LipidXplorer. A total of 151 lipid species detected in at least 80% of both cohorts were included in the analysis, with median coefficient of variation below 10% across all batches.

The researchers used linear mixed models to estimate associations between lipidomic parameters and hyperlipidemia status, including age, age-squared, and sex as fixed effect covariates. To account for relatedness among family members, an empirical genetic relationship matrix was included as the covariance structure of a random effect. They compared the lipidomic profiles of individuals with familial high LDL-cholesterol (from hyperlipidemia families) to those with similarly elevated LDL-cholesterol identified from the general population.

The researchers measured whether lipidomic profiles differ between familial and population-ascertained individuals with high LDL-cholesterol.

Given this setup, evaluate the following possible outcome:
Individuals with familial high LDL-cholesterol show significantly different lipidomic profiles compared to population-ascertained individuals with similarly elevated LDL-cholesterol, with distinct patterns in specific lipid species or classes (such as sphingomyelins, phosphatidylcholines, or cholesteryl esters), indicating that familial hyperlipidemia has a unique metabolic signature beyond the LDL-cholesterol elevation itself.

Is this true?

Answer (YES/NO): NO